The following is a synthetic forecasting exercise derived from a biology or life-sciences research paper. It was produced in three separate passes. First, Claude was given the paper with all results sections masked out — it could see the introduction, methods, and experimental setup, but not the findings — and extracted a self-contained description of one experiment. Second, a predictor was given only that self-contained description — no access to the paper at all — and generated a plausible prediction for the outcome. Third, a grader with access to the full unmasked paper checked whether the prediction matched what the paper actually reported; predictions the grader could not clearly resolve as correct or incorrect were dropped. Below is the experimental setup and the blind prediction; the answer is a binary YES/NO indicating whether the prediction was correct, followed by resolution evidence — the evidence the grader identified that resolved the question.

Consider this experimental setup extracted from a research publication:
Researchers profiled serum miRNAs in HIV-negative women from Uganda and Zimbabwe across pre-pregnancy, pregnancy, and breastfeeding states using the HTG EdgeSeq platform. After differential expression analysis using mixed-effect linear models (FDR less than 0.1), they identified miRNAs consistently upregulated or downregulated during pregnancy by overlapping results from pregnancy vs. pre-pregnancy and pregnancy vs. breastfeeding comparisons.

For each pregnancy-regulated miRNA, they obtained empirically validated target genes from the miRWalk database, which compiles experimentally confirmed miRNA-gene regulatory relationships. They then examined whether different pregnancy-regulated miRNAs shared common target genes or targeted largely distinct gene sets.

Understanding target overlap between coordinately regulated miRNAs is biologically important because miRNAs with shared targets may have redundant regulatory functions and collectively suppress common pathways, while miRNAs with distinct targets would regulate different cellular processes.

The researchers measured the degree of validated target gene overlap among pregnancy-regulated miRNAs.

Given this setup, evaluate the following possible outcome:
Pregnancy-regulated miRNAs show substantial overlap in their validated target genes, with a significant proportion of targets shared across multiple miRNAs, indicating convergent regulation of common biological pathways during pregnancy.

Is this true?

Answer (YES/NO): YES